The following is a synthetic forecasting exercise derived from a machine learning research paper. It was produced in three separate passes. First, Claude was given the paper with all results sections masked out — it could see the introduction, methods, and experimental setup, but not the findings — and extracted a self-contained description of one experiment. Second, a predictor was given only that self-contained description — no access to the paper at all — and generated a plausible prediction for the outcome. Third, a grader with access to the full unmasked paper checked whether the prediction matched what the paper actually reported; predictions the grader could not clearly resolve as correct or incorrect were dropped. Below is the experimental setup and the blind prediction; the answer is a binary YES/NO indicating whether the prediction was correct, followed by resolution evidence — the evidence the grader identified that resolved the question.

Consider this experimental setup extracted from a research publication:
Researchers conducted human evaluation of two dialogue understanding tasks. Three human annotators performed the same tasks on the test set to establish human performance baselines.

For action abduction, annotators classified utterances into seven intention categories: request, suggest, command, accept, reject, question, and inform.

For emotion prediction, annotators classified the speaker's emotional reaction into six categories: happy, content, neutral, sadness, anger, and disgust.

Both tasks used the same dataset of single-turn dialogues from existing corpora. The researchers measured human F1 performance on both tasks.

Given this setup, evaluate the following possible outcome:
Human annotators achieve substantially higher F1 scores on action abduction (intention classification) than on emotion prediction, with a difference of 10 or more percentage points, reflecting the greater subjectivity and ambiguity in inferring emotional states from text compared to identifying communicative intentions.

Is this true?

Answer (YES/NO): NO